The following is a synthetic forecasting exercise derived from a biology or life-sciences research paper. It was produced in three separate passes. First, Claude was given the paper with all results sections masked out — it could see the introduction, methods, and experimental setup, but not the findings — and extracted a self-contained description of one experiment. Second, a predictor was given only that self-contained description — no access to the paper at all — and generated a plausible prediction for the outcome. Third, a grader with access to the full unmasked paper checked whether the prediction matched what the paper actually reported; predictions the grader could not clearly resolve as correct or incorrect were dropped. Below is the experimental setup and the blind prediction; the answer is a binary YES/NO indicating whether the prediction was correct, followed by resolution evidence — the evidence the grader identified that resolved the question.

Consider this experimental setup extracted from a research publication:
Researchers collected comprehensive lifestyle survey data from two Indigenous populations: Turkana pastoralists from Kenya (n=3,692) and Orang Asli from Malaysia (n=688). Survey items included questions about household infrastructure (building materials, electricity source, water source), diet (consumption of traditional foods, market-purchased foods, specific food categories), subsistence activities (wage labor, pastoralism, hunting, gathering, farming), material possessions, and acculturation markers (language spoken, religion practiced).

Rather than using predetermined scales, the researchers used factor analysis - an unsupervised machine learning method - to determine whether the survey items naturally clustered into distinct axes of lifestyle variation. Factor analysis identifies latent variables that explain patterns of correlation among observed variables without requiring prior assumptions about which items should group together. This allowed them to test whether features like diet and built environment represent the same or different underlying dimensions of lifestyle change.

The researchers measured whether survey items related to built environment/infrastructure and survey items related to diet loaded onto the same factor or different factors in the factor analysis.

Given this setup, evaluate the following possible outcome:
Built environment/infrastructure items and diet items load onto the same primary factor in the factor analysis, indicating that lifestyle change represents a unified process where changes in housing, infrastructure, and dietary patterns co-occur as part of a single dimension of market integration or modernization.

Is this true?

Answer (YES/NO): NO